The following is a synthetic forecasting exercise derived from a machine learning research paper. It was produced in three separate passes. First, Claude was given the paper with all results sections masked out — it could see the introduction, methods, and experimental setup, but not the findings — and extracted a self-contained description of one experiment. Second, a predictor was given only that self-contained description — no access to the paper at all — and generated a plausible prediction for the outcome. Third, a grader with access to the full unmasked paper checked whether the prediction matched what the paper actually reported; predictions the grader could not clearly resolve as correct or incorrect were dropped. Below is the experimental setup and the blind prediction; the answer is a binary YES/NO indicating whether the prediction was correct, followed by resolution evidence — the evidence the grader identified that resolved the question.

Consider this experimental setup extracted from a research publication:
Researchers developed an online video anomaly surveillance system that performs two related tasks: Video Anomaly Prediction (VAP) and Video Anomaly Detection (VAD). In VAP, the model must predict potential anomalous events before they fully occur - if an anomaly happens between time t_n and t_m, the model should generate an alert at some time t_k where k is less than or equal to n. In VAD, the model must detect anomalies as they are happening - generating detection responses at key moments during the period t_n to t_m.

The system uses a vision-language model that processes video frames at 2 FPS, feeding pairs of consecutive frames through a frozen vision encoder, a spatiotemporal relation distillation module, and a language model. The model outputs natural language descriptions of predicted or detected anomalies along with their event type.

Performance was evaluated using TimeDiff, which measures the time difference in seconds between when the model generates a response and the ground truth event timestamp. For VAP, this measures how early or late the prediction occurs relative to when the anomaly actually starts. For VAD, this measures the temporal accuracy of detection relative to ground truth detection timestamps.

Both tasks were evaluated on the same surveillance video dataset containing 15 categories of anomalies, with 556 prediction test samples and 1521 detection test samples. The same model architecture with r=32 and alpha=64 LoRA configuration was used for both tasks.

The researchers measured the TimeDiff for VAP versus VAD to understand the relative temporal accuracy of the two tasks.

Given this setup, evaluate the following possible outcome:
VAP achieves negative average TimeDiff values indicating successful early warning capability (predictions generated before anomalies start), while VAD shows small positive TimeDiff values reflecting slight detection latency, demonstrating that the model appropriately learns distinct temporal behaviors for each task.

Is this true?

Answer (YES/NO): NO